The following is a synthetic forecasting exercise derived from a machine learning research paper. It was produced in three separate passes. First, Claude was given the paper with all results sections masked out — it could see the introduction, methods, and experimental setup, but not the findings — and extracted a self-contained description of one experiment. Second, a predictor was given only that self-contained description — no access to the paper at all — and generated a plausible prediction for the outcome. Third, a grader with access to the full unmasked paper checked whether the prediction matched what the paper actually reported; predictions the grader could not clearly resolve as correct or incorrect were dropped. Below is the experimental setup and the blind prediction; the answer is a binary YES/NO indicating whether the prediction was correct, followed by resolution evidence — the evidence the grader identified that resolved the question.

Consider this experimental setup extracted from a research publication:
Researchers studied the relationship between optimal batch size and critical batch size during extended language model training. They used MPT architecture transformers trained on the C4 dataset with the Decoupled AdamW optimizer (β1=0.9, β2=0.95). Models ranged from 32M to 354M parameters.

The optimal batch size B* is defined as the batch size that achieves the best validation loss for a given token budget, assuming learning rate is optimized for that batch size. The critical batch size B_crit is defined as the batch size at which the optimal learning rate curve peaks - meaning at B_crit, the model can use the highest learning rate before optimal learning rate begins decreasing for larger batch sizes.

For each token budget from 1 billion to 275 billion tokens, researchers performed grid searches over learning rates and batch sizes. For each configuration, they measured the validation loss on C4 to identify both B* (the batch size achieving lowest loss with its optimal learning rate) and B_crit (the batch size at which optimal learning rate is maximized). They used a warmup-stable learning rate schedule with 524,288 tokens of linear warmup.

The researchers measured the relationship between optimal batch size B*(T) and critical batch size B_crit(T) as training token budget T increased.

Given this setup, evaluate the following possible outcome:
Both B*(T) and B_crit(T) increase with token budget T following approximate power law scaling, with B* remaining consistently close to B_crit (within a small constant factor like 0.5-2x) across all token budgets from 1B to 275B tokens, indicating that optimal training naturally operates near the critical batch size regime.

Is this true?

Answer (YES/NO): NO